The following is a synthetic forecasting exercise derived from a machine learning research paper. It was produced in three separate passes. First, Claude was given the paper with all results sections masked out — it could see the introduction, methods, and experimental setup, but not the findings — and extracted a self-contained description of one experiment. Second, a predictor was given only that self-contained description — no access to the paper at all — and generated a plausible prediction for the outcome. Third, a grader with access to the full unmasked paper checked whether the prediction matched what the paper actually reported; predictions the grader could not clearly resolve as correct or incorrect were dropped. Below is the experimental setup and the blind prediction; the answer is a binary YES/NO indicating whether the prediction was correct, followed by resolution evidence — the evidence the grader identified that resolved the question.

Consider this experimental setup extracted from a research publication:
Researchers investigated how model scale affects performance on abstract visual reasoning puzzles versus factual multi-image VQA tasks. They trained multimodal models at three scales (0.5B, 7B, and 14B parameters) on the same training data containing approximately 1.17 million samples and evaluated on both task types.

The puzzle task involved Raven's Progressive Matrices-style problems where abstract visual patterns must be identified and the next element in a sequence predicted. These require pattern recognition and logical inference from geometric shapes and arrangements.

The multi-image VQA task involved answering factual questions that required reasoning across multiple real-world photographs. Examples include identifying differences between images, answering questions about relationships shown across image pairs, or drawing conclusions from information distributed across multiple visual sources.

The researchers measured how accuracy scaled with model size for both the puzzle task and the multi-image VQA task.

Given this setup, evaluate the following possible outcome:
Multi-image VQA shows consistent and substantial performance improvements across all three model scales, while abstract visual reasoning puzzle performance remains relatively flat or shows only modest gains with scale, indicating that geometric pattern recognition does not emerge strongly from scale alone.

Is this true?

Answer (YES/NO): NO